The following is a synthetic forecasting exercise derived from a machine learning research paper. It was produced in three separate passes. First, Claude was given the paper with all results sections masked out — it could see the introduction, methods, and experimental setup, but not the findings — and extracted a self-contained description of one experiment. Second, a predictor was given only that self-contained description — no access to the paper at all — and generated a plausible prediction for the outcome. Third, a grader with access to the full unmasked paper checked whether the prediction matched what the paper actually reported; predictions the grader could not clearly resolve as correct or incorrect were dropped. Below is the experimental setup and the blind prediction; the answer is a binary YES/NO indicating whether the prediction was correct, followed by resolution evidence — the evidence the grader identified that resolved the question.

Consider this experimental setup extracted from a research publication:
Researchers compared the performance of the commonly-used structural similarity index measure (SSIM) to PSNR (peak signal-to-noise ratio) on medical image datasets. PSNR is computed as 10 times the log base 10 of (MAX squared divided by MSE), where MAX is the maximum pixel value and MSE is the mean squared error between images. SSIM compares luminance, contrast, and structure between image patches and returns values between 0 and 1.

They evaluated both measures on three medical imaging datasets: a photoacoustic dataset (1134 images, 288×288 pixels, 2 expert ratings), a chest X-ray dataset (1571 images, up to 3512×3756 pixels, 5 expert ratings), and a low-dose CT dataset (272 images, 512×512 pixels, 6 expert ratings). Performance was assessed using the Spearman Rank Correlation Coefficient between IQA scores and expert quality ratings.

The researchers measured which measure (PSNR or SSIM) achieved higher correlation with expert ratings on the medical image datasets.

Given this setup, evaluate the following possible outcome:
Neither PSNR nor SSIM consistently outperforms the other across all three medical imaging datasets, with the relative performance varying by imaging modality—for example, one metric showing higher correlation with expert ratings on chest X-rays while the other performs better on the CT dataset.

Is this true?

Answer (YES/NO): YES